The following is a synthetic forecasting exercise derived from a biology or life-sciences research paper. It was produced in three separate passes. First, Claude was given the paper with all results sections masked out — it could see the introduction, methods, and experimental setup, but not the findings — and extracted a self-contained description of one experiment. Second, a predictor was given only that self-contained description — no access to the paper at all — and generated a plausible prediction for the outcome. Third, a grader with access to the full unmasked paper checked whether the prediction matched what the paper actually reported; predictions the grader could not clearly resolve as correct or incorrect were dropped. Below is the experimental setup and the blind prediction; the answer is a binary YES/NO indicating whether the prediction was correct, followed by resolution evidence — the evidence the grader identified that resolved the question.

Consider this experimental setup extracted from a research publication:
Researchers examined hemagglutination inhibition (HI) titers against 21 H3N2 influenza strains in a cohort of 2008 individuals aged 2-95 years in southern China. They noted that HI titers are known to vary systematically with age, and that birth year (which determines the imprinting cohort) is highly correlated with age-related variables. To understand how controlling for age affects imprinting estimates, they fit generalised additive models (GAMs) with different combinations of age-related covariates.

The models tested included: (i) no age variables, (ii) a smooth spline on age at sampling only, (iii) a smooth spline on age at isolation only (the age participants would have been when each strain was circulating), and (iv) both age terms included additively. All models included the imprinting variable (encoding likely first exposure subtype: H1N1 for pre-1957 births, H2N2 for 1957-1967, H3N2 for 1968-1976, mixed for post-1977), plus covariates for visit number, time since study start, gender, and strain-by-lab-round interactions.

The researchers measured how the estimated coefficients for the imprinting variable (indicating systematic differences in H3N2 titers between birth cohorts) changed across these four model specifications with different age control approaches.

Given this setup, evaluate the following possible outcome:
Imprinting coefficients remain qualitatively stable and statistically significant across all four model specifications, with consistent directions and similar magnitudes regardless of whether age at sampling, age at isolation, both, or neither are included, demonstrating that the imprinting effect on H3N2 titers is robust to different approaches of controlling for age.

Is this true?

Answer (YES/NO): NO